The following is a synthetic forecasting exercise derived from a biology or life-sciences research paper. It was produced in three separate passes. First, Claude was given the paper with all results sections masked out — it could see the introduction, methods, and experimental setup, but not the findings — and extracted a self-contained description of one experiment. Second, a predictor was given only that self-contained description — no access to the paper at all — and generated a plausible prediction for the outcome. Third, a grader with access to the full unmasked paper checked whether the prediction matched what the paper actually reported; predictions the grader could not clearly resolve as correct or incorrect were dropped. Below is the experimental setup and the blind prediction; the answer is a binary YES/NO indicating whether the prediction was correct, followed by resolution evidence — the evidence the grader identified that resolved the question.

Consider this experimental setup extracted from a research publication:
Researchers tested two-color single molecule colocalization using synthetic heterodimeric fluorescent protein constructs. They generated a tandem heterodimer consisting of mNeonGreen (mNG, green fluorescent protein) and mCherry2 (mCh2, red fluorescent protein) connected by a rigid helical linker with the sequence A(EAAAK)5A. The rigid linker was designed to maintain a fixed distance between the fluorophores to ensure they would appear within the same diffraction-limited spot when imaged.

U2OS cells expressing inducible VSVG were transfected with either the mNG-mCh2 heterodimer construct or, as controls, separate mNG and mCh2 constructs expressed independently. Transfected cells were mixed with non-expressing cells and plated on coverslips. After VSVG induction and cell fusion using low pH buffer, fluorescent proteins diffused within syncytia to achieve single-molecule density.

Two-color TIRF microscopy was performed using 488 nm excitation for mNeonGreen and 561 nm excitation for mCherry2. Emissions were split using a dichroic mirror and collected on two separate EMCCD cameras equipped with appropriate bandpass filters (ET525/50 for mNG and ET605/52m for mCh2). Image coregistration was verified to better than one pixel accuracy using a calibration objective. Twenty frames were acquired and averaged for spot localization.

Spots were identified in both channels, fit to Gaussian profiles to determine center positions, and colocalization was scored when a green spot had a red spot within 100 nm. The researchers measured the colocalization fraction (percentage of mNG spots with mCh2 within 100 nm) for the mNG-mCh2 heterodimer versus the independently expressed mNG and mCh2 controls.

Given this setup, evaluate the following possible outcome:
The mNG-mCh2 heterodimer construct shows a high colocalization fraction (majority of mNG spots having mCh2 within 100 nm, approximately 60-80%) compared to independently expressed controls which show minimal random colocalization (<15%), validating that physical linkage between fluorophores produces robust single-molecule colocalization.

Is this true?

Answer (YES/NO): NO